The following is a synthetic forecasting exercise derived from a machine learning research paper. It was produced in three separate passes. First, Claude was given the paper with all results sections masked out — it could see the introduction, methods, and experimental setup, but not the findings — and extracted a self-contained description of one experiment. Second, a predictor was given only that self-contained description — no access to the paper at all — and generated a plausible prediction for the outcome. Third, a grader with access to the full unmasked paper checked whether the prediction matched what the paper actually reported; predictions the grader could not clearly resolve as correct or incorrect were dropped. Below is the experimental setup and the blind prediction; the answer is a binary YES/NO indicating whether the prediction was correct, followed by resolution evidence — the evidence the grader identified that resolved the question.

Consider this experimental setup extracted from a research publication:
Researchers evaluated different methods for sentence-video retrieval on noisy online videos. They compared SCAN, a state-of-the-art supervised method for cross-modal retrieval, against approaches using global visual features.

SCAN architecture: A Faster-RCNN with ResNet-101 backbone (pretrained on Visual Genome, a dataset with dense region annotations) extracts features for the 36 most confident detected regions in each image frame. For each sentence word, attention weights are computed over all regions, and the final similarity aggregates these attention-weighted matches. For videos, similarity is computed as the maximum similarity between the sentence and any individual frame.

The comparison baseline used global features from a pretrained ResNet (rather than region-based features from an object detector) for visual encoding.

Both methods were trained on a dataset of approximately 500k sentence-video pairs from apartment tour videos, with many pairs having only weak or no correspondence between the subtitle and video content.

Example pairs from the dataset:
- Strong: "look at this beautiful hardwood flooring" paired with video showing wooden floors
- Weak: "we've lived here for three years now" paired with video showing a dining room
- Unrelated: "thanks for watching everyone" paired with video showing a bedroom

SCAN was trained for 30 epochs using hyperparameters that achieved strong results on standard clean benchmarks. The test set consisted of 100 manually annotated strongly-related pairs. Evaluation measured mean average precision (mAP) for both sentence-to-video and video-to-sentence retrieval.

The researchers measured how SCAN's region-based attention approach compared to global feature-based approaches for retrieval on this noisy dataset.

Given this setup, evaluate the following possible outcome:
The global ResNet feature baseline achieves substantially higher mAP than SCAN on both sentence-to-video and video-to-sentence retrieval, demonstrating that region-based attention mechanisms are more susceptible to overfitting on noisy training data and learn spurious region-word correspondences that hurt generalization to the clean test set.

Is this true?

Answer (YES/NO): NO